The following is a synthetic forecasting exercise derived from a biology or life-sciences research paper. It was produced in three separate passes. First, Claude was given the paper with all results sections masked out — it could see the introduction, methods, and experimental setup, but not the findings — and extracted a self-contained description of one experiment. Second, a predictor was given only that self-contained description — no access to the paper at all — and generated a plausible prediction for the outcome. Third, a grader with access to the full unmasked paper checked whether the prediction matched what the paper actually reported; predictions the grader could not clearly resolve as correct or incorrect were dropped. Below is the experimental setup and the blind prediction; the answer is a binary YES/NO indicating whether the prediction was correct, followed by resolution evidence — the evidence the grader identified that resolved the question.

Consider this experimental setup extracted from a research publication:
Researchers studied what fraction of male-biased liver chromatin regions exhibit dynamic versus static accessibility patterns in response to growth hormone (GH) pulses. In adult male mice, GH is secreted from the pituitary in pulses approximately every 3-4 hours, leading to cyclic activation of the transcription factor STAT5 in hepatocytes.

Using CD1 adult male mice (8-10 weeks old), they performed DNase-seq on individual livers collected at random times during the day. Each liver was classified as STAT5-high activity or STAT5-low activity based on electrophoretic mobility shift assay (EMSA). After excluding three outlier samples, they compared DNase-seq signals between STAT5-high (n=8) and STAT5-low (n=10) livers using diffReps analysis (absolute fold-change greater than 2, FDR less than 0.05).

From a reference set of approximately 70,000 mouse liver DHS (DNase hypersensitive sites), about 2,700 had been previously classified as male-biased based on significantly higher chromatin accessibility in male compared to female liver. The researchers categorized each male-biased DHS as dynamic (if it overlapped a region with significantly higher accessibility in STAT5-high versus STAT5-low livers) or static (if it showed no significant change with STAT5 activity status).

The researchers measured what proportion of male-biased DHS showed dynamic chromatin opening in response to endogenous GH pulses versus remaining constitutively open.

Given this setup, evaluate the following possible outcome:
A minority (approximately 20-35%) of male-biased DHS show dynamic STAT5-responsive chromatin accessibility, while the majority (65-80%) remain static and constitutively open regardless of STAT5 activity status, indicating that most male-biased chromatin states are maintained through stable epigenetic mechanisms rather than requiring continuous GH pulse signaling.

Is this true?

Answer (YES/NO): YES